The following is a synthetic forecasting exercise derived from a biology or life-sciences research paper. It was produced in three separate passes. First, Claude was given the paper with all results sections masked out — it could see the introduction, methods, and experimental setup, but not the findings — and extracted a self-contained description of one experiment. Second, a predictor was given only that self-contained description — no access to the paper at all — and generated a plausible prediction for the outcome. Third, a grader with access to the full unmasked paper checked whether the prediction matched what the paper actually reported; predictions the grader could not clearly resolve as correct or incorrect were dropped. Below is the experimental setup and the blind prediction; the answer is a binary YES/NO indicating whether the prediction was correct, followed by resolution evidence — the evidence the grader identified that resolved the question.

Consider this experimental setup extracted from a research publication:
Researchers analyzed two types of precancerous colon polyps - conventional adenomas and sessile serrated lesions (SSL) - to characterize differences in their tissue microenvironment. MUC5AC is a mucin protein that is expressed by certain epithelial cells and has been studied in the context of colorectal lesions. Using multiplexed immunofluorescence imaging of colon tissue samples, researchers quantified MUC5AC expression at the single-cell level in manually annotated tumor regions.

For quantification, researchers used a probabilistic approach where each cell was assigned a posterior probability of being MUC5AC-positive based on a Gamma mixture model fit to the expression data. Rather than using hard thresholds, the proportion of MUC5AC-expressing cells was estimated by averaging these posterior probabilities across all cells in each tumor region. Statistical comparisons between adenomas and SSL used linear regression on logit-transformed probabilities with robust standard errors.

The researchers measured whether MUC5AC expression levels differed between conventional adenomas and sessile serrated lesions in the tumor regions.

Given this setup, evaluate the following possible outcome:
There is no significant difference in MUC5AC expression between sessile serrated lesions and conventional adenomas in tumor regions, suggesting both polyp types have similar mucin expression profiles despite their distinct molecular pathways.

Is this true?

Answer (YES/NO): NO